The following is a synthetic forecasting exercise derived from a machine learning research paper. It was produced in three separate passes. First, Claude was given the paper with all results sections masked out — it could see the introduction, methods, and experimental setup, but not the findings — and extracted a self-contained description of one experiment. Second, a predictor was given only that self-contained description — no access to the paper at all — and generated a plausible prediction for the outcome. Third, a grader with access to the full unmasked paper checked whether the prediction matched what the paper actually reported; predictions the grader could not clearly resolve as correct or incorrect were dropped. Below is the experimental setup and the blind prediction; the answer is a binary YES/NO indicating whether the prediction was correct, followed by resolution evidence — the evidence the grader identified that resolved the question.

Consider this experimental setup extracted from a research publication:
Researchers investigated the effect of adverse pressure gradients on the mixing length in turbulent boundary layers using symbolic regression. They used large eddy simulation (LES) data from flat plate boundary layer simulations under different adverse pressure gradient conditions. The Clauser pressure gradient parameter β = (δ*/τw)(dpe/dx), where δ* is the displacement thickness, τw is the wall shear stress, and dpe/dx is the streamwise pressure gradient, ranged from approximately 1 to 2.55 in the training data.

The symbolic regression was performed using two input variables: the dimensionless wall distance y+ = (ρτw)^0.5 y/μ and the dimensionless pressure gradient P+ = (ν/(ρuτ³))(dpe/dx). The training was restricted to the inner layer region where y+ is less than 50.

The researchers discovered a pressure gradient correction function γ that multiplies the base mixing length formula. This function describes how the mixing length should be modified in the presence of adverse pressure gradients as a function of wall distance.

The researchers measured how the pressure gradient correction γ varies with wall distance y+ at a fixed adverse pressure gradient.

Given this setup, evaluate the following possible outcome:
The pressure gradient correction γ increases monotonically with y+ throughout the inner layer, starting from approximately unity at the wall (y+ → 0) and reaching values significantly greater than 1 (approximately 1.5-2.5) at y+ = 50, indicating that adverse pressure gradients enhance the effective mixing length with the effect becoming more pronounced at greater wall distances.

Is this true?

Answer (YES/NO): NO